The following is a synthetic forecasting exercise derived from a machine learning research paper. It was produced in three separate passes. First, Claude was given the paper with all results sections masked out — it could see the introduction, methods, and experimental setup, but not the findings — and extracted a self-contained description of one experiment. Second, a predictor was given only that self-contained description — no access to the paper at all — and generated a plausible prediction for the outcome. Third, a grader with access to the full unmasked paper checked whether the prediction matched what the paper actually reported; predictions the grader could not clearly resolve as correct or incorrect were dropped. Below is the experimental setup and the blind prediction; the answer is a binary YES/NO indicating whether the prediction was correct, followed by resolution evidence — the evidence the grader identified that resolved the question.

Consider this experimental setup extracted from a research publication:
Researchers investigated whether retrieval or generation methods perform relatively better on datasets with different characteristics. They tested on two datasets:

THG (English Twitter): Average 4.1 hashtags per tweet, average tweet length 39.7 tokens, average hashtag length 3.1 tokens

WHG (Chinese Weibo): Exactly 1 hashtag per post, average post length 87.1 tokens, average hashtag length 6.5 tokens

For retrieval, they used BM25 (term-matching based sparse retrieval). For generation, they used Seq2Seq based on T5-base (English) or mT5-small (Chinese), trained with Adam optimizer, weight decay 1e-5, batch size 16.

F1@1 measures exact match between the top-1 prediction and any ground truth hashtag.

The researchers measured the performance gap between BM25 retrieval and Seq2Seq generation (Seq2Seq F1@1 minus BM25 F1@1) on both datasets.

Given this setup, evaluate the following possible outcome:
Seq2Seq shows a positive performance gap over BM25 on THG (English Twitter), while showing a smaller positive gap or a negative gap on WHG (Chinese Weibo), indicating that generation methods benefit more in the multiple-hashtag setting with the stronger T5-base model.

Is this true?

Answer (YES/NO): YES